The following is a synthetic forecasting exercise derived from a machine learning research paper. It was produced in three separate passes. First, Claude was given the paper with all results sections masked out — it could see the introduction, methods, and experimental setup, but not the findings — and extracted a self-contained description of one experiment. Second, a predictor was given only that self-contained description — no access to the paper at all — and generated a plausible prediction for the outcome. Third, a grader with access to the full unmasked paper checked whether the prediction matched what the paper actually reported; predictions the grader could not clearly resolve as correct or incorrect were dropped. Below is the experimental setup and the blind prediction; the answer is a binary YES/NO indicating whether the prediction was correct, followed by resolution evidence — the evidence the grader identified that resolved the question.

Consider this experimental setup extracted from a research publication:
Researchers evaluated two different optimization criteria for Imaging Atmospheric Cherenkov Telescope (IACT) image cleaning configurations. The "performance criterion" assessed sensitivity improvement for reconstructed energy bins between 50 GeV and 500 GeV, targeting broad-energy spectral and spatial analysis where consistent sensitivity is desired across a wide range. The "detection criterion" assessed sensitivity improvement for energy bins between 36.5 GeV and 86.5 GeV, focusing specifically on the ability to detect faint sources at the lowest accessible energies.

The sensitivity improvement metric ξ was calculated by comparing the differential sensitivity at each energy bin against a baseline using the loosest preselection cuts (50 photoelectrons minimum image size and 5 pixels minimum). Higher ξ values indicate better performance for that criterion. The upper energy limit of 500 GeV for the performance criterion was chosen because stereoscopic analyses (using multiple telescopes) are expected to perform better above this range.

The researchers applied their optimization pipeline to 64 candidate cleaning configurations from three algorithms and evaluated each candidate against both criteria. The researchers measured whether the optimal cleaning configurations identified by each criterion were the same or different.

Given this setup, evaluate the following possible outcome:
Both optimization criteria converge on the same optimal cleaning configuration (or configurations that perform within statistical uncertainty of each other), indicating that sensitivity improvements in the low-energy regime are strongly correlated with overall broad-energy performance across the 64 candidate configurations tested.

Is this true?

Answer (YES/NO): NO